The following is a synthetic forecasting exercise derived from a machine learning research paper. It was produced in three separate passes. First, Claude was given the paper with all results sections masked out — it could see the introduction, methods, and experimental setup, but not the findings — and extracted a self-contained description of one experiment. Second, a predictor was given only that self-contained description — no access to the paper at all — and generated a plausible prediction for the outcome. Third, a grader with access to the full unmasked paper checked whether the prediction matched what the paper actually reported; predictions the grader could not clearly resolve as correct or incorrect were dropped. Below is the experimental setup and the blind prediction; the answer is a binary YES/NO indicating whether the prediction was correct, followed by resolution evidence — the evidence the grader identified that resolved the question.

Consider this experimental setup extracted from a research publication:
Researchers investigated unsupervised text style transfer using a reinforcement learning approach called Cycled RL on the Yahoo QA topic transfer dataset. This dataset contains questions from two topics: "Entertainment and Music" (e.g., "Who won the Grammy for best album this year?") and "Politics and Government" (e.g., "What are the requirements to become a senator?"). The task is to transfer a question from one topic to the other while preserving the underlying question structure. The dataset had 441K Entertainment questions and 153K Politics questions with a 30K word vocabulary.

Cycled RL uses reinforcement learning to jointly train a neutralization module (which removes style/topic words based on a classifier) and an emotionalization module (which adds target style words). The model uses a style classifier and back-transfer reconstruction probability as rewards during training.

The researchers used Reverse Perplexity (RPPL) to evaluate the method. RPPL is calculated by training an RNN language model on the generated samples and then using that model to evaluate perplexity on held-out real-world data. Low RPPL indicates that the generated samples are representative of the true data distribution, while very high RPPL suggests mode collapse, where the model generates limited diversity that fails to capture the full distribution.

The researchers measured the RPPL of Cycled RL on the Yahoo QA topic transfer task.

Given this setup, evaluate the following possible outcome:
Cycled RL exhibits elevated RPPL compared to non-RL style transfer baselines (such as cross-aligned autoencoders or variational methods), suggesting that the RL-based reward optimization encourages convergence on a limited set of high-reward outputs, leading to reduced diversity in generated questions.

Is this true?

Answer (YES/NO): YES